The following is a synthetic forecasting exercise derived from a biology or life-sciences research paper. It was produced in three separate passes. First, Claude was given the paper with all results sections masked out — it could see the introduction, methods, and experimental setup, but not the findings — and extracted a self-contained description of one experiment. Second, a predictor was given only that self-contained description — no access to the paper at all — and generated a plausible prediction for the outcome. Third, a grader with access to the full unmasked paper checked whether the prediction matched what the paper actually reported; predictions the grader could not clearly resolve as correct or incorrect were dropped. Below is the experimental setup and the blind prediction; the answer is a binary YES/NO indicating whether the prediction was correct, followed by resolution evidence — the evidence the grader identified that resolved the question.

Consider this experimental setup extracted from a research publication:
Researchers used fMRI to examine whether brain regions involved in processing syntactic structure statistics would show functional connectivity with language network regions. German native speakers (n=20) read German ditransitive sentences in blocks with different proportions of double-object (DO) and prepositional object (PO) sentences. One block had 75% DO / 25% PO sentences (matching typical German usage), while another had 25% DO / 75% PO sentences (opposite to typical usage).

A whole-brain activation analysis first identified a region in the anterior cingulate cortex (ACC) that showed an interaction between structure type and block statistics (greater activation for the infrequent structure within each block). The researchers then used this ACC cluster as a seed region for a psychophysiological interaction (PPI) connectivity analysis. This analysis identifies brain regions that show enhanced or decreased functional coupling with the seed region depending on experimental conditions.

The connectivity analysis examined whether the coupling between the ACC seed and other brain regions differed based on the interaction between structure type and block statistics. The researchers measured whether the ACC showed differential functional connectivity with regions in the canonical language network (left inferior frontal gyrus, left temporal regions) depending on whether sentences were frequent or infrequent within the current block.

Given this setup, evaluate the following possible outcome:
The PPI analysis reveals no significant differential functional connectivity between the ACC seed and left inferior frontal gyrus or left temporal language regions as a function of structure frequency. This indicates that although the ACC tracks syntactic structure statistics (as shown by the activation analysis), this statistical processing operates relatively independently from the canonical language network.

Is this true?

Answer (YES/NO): NO